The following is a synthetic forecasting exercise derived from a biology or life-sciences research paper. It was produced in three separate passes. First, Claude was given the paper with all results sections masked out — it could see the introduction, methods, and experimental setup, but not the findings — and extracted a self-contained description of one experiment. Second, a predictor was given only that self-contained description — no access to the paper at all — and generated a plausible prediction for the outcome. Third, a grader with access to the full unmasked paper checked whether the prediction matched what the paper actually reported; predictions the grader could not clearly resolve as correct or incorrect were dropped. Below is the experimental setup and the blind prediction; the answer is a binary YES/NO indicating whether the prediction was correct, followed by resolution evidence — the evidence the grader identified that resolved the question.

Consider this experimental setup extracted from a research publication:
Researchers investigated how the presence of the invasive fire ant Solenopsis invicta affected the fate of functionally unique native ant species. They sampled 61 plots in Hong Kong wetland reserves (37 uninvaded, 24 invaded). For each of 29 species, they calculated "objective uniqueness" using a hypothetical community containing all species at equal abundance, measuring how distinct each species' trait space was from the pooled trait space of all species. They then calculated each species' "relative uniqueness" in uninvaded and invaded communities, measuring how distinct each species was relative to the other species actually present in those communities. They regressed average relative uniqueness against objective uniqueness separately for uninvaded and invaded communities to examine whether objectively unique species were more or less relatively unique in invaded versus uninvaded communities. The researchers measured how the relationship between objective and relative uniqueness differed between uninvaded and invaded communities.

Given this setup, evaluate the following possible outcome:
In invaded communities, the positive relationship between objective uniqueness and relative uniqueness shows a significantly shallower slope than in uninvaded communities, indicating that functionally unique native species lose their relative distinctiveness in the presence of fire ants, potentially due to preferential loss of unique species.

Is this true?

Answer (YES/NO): NO